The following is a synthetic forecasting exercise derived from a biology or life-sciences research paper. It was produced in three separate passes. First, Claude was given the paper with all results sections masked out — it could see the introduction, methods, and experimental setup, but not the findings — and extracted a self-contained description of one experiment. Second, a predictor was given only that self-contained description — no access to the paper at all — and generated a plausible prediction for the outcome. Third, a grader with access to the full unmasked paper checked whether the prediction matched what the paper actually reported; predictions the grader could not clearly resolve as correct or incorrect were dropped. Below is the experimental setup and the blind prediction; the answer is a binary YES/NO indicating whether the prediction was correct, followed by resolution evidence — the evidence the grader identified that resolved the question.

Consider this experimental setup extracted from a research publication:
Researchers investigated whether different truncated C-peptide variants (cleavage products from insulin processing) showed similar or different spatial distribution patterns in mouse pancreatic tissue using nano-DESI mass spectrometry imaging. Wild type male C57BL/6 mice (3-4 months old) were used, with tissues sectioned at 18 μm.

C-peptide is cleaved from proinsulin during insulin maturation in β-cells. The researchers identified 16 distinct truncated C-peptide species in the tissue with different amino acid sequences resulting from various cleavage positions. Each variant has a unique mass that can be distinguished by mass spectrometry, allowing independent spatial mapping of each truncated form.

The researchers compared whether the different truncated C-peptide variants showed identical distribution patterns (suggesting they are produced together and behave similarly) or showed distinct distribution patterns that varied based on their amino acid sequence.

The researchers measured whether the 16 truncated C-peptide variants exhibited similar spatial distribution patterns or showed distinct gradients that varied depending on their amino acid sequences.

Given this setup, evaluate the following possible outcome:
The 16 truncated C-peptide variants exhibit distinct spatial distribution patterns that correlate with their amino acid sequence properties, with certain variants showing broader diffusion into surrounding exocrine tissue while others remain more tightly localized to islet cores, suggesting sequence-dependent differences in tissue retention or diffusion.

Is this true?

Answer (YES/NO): YES